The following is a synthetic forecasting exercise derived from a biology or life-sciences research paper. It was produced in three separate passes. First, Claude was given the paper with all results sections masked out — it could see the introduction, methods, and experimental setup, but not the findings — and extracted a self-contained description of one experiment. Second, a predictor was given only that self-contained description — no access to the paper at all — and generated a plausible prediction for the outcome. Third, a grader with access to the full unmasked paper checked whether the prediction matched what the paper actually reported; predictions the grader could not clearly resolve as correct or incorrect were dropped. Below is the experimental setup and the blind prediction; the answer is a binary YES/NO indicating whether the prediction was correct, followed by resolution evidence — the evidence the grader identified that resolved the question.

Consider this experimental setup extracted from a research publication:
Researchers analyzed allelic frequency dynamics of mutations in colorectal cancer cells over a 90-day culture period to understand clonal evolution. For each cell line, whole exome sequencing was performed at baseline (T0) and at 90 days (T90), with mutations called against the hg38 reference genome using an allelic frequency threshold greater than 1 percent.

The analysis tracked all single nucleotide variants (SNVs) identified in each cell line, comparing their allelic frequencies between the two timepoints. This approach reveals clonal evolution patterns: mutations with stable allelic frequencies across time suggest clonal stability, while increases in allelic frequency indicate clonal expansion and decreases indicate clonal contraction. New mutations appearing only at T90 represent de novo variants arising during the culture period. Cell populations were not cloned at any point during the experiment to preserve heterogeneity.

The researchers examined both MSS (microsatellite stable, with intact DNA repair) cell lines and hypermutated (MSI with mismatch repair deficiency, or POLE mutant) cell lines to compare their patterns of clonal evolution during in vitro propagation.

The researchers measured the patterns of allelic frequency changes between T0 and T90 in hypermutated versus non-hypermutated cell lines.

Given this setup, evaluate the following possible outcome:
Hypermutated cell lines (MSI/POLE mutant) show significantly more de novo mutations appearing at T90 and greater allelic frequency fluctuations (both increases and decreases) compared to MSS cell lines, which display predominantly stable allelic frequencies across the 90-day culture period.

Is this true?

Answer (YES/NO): YES